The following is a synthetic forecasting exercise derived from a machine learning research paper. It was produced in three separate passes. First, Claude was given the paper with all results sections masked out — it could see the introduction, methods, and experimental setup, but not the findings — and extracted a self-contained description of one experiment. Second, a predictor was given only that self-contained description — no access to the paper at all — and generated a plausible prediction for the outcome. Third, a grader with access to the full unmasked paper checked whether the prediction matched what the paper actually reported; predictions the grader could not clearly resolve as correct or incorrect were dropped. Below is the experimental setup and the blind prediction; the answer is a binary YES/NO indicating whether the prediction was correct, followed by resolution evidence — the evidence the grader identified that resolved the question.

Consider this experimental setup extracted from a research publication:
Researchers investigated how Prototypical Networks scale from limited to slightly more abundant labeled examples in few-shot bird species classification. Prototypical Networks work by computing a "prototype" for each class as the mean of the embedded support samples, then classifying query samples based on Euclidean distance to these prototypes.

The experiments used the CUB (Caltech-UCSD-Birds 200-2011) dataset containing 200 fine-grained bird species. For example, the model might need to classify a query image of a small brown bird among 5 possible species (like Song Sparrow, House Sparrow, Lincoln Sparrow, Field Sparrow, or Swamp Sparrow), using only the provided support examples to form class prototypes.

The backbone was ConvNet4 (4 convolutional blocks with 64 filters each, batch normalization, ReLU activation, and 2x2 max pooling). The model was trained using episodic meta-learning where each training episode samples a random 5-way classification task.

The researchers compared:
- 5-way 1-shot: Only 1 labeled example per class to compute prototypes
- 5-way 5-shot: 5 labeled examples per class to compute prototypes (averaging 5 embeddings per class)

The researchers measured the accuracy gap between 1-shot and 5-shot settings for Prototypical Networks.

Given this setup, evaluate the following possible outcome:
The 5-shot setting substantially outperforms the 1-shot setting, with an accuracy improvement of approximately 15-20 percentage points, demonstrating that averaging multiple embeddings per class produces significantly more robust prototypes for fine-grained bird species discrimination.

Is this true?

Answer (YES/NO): NO